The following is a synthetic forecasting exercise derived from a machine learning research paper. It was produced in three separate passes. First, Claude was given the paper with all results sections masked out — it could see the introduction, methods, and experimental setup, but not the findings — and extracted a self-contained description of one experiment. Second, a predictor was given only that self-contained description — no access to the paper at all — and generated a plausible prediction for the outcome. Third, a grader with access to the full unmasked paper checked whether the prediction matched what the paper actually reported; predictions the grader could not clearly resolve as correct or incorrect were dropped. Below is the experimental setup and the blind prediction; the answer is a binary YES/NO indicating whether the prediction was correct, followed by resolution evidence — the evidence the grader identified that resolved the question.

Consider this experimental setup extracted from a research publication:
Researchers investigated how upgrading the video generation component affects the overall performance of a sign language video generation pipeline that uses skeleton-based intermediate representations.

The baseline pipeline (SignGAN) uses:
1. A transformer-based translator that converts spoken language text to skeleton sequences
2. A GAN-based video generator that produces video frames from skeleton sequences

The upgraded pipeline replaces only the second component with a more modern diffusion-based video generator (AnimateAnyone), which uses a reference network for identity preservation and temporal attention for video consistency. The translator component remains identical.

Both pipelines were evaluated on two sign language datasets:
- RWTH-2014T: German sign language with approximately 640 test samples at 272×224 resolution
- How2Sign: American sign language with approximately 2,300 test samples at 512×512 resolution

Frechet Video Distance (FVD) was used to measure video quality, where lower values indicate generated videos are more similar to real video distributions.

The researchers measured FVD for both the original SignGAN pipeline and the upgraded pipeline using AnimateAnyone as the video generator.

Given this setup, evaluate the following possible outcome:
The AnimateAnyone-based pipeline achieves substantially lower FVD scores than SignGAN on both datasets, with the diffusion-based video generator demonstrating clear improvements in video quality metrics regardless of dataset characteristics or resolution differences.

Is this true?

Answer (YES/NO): NO